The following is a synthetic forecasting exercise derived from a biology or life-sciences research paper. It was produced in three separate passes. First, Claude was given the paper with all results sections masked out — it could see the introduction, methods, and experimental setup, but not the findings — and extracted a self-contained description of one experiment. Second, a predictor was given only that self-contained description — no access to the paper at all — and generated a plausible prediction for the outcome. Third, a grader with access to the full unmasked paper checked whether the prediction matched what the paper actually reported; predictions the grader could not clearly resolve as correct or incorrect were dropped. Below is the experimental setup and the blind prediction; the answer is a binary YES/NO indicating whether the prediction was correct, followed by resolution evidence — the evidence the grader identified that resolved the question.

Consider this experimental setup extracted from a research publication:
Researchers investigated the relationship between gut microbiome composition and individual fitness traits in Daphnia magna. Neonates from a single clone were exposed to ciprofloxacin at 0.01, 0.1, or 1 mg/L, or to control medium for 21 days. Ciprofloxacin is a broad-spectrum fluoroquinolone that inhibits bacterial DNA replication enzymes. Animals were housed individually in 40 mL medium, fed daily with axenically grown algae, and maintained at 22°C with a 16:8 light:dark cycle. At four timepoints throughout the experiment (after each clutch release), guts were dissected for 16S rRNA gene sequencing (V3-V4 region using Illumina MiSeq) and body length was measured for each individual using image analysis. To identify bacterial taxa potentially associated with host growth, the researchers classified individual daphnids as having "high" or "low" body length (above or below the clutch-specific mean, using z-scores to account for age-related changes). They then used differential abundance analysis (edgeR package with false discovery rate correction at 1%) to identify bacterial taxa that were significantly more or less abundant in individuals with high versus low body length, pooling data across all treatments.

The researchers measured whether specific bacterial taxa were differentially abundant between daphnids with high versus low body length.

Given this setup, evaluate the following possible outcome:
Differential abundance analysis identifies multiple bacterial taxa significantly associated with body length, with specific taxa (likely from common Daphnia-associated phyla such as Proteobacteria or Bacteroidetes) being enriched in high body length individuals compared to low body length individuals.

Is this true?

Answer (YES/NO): YES